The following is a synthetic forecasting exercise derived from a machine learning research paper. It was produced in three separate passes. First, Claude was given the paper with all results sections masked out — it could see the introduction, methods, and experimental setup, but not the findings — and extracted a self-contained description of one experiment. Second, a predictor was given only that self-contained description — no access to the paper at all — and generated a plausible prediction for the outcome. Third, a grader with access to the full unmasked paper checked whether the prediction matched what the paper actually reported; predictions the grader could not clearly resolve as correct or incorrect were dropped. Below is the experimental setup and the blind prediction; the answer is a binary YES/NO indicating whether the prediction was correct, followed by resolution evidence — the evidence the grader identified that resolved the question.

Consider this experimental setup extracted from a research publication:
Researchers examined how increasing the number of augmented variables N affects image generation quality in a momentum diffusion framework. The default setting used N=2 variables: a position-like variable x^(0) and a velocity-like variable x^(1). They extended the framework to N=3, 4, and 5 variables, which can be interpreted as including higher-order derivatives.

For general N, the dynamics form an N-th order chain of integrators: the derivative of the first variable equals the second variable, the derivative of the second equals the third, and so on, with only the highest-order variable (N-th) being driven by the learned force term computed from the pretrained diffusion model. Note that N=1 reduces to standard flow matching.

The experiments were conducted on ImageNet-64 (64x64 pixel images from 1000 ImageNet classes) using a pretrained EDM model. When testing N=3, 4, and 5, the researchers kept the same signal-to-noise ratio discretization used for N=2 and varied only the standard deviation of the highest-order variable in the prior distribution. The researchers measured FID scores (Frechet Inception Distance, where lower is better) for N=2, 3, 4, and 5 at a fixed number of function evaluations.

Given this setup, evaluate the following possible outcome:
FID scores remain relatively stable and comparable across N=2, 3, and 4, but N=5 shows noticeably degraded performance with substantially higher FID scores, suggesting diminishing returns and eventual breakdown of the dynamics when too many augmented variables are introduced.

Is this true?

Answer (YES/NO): NO